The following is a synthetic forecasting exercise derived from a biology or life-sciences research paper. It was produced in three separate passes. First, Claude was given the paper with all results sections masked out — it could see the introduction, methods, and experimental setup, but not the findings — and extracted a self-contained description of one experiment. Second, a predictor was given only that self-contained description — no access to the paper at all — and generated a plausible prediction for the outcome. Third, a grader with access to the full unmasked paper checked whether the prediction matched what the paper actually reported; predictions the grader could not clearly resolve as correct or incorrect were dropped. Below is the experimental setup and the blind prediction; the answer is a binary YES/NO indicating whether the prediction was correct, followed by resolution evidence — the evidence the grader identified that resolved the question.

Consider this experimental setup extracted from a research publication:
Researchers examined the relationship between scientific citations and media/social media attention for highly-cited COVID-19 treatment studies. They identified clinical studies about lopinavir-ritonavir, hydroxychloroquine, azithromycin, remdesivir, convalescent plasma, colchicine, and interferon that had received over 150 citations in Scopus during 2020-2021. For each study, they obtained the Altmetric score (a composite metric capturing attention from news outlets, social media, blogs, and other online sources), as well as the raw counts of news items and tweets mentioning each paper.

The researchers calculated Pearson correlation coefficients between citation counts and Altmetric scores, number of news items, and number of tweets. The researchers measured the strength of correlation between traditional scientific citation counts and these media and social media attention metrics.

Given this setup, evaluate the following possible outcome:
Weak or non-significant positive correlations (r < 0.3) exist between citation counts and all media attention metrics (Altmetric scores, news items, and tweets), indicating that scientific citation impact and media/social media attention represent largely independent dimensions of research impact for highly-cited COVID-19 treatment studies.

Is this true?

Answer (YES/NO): NO